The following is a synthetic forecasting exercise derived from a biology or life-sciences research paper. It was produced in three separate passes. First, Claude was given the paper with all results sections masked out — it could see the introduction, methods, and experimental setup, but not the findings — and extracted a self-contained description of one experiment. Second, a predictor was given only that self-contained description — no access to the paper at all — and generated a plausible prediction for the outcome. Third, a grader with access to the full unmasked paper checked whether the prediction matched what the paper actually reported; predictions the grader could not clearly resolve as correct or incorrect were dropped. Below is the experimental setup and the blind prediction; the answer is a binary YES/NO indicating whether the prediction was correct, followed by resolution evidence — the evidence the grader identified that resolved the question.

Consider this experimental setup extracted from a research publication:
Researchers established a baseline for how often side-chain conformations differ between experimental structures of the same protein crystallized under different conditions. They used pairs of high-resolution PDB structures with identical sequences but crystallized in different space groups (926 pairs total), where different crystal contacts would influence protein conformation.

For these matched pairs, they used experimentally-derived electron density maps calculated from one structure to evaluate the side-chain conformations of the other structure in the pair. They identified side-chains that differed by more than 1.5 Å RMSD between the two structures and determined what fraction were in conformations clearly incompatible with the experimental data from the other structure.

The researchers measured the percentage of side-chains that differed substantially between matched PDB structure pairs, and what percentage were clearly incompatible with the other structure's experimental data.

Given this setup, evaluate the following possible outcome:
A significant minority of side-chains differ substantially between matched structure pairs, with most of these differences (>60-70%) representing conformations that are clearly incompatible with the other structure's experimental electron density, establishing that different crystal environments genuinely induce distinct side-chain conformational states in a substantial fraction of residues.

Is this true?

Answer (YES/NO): NO